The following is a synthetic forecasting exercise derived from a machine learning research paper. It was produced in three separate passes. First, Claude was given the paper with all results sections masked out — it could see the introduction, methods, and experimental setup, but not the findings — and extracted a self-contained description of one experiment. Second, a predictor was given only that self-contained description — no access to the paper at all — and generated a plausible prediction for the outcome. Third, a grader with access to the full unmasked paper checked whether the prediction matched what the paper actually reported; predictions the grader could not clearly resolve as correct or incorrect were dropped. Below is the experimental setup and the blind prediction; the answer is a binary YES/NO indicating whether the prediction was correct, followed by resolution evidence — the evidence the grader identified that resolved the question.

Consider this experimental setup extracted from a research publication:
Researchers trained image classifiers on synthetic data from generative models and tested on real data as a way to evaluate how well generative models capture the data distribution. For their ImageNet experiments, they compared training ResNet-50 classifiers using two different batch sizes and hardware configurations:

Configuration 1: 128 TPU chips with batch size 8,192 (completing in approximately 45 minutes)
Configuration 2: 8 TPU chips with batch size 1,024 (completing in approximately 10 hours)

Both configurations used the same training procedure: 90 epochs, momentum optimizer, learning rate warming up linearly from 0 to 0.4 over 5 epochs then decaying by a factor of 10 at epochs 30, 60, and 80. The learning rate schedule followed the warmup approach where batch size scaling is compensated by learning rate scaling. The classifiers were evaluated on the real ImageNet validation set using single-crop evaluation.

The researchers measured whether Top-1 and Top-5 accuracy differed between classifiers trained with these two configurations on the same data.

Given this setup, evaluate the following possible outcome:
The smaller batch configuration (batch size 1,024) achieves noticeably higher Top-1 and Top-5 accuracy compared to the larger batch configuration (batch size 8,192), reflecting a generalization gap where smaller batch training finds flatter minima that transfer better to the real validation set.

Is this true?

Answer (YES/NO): NO